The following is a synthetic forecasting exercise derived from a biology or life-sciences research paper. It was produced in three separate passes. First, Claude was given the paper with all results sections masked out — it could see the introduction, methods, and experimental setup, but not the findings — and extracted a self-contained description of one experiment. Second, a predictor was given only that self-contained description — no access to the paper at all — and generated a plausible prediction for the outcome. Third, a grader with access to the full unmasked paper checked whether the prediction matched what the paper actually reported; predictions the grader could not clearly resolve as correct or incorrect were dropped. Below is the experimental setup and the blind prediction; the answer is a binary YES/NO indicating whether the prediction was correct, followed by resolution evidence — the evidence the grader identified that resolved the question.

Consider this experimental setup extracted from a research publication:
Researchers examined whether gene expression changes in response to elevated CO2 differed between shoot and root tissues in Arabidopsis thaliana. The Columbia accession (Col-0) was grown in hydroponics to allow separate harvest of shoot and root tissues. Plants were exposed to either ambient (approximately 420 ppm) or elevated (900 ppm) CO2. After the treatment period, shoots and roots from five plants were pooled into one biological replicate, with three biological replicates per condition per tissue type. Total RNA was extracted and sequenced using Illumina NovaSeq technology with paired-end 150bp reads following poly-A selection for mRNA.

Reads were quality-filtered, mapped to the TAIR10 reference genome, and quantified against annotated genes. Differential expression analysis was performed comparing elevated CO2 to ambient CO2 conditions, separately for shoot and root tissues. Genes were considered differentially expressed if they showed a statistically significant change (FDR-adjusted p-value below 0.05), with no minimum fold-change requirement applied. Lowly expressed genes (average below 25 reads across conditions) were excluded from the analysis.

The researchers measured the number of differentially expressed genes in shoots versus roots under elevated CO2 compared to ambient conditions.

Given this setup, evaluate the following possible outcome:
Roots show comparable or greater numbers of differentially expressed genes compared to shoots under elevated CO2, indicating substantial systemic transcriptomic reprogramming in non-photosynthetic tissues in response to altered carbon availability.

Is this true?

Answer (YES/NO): NO